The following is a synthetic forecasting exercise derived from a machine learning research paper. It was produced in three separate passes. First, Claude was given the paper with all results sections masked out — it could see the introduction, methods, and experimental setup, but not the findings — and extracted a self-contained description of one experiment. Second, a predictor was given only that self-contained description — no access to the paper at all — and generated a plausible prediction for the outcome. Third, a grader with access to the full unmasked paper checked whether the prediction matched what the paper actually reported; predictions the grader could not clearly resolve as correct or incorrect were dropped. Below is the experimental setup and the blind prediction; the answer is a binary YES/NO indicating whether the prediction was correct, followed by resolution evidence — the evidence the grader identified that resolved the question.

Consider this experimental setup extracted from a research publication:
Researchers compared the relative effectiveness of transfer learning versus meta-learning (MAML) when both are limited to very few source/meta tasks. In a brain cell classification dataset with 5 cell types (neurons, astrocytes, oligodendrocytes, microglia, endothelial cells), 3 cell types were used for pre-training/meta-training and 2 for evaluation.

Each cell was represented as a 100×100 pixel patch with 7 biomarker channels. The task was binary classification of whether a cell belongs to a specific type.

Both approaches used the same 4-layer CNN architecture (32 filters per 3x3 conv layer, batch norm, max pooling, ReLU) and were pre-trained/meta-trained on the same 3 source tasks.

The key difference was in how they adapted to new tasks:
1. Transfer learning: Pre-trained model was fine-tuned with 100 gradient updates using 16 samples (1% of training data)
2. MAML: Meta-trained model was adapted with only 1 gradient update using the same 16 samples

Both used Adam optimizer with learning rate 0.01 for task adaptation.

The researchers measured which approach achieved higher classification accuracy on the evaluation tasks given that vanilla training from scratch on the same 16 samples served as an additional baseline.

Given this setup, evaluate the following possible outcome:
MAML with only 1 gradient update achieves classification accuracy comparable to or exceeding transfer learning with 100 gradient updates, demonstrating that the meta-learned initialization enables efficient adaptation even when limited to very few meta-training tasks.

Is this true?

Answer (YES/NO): NO